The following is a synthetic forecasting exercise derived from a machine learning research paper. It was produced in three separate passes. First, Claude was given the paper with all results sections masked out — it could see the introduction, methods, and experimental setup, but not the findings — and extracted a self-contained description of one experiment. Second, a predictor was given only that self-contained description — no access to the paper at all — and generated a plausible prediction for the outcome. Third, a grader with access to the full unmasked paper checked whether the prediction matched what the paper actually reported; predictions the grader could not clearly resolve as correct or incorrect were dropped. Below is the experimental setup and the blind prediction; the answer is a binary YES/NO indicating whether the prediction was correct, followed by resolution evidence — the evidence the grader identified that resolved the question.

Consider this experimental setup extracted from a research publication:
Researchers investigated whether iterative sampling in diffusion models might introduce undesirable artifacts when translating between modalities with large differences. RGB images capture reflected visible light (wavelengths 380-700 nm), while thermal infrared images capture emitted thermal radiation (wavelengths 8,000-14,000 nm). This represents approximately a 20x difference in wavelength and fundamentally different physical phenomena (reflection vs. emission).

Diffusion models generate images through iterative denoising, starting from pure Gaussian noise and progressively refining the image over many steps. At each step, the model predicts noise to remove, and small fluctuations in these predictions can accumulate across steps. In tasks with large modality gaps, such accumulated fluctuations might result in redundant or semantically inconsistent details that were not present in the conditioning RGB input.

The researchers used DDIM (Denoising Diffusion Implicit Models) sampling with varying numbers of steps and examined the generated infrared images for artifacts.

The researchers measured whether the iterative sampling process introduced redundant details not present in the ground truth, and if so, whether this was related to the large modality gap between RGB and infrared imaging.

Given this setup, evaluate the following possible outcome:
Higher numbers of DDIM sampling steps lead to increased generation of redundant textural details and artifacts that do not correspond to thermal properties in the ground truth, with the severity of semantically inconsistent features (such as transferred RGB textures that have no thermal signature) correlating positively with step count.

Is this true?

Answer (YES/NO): NO